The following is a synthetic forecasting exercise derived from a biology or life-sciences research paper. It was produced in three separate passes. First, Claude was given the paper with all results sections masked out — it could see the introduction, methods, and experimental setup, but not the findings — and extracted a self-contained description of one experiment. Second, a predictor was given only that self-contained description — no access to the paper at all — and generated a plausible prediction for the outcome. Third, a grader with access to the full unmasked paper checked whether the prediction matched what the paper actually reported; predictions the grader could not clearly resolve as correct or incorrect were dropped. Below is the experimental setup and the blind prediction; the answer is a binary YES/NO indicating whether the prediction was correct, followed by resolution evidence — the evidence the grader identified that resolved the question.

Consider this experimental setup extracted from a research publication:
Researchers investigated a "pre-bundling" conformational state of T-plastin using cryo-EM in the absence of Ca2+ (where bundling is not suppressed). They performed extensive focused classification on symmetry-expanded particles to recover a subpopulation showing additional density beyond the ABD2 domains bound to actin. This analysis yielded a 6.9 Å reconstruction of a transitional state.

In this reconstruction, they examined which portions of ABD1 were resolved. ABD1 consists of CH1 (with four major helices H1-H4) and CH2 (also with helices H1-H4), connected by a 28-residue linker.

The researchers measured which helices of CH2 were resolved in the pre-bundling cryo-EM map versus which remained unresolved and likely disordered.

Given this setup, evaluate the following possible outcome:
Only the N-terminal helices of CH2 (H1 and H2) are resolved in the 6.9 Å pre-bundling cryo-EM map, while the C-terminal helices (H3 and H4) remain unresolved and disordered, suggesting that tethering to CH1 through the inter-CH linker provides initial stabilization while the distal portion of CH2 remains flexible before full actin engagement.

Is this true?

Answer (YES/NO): NO